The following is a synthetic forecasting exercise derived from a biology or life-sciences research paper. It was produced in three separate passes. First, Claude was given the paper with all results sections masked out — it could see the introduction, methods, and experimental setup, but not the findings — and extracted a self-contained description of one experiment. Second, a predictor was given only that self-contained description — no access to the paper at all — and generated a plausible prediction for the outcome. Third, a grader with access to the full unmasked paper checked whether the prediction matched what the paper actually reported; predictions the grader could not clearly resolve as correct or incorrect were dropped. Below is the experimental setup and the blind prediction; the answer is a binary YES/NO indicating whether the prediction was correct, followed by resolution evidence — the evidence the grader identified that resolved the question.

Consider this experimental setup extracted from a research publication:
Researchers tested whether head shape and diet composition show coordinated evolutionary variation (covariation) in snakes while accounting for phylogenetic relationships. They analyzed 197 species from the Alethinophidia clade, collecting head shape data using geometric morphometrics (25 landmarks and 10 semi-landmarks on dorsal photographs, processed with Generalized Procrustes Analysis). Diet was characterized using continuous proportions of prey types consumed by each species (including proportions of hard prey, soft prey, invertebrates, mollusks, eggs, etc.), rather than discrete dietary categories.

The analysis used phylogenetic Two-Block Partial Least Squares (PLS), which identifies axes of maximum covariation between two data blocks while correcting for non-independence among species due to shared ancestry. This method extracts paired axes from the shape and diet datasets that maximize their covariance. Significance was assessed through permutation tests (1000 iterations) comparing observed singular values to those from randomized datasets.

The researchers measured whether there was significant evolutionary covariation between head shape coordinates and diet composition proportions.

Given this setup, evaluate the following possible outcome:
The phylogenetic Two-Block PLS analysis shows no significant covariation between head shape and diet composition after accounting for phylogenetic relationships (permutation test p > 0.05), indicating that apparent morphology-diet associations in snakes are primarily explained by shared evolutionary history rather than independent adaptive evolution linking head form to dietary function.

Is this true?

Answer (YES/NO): NO